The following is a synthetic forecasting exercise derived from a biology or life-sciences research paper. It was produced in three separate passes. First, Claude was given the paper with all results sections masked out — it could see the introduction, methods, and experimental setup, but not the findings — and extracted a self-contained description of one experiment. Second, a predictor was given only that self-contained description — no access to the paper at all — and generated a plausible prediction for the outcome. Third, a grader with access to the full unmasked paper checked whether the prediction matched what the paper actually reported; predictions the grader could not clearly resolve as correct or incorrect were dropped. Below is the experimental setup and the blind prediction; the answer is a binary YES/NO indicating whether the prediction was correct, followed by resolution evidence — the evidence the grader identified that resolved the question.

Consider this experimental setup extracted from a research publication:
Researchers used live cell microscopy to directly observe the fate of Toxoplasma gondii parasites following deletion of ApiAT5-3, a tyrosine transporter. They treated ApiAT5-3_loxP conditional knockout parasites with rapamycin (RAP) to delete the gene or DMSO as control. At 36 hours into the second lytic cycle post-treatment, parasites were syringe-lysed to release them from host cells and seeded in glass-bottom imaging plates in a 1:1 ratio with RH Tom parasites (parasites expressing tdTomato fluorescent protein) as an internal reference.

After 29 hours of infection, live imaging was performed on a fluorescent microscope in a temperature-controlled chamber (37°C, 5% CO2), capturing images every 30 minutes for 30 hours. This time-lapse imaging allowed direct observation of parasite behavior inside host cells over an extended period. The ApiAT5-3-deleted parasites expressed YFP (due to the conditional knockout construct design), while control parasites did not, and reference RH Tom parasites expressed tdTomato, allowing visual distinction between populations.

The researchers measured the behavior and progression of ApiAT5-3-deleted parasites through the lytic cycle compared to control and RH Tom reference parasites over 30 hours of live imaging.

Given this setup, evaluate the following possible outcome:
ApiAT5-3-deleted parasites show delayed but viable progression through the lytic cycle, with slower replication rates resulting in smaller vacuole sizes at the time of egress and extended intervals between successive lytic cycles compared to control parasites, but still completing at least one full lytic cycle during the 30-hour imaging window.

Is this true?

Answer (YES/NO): NO